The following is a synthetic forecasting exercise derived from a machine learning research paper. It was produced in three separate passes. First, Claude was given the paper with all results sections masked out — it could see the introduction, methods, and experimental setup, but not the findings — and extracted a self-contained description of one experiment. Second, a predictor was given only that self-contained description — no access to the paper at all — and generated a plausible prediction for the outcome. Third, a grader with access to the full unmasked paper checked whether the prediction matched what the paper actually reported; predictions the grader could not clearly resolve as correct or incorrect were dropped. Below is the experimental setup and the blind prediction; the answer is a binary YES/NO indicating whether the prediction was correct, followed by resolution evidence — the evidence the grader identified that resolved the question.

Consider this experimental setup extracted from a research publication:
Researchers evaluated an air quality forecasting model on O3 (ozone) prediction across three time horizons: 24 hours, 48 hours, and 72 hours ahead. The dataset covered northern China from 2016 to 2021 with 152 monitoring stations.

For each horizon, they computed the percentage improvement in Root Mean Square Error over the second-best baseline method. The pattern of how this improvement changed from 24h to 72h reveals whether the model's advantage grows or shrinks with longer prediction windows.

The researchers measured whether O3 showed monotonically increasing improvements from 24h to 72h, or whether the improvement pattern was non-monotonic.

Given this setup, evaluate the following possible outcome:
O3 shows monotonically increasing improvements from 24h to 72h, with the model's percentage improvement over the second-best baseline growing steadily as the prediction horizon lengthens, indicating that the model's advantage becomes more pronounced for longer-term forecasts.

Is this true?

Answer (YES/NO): YES